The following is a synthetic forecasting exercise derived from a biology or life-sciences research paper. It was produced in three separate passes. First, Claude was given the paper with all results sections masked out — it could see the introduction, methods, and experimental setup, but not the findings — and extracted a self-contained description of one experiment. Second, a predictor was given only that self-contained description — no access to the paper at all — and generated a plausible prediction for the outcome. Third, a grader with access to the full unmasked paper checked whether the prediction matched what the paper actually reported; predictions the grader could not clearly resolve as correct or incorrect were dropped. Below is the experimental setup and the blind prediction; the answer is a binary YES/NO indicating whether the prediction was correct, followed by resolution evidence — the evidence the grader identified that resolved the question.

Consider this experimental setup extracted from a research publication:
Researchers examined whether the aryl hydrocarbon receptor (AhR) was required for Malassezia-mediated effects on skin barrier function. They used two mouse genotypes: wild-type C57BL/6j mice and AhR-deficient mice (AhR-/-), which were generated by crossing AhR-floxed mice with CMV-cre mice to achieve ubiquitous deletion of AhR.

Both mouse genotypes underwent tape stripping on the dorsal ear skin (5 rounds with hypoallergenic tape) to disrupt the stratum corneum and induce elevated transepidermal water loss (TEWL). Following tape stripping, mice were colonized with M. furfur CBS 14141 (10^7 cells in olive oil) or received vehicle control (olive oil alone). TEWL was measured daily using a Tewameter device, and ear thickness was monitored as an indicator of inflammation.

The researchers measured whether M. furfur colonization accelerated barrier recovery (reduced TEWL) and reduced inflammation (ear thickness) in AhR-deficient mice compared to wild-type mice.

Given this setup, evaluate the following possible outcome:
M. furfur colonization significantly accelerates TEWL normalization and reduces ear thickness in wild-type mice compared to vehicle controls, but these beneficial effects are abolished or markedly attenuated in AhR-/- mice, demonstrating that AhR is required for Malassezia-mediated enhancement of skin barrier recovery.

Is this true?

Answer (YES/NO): YES